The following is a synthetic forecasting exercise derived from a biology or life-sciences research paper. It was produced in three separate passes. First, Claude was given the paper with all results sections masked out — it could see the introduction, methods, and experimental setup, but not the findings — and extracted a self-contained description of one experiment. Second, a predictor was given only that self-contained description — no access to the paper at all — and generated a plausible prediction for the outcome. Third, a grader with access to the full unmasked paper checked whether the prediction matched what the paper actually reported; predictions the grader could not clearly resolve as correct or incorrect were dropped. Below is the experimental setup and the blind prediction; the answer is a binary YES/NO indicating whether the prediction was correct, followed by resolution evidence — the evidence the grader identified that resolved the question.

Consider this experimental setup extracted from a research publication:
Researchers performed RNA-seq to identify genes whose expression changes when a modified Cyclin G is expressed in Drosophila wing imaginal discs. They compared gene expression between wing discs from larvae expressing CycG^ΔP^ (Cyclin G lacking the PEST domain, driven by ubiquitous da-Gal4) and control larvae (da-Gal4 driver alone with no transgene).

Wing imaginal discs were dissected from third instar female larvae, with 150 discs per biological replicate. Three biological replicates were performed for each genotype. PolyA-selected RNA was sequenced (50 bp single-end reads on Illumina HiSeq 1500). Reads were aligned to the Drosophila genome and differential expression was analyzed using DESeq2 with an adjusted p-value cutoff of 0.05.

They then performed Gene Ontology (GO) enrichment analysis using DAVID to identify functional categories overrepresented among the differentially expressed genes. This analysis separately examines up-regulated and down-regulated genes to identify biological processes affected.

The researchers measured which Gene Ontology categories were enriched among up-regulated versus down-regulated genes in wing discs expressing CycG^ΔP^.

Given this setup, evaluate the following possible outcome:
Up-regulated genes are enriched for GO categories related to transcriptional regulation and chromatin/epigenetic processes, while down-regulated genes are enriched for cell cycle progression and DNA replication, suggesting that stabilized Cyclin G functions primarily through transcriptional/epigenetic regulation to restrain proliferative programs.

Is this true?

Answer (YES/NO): NO